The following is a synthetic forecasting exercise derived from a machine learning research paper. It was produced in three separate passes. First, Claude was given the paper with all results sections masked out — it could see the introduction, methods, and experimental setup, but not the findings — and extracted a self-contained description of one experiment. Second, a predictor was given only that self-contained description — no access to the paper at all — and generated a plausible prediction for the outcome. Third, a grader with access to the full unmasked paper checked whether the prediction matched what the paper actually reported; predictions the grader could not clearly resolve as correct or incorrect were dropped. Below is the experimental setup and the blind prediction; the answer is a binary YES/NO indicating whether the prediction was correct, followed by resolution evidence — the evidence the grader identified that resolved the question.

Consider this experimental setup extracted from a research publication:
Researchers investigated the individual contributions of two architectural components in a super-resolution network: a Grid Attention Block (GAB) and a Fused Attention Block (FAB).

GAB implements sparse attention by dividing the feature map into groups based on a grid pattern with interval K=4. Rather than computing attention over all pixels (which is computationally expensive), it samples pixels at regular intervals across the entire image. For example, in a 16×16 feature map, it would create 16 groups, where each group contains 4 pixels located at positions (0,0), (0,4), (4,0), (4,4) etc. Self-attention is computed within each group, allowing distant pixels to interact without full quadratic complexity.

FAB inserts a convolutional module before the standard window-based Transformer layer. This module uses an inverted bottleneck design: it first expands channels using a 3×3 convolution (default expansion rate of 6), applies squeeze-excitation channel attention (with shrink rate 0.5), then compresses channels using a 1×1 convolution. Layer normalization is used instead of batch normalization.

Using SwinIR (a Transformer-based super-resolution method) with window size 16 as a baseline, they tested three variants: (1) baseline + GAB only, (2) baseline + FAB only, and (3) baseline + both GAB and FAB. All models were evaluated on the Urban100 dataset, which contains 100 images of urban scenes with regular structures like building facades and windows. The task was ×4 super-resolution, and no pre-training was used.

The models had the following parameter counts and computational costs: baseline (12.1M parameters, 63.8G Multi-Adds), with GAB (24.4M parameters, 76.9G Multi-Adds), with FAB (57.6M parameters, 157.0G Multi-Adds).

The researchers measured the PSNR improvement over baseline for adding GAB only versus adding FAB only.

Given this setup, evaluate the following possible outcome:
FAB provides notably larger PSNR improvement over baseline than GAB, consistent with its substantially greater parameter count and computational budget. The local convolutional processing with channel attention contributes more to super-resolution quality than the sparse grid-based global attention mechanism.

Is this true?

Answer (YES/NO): NO